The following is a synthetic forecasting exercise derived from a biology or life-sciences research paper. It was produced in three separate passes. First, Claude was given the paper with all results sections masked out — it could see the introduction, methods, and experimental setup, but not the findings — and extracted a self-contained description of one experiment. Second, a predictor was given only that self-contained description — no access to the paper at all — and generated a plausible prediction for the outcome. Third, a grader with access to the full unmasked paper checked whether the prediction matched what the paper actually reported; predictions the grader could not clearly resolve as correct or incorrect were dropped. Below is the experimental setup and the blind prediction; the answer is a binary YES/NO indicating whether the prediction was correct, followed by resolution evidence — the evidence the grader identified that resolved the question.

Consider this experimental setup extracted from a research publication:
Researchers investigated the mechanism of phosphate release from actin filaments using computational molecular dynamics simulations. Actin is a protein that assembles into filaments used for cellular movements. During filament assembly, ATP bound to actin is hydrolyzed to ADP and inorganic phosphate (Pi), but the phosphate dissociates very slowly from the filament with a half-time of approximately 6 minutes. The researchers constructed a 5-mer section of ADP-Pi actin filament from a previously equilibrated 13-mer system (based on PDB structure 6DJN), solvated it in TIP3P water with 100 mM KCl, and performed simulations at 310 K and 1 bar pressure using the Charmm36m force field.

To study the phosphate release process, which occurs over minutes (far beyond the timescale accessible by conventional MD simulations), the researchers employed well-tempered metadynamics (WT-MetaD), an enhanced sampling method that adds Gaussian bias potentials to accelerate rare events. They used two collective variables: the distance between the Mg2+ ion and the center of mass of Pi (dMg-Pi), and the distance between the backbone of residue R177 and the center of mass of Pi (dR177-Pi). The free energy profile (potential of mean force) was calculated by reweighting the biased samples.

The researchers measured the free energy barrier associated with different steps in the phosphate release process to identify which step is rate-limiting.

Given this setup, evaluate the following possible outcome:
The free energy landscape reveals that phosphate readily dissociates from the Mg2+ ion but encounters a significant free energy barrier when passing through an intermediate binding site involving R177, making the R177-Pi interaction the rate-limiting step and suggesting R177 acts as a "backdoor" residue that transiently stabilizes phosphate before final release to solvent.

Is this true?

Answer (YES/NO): NO